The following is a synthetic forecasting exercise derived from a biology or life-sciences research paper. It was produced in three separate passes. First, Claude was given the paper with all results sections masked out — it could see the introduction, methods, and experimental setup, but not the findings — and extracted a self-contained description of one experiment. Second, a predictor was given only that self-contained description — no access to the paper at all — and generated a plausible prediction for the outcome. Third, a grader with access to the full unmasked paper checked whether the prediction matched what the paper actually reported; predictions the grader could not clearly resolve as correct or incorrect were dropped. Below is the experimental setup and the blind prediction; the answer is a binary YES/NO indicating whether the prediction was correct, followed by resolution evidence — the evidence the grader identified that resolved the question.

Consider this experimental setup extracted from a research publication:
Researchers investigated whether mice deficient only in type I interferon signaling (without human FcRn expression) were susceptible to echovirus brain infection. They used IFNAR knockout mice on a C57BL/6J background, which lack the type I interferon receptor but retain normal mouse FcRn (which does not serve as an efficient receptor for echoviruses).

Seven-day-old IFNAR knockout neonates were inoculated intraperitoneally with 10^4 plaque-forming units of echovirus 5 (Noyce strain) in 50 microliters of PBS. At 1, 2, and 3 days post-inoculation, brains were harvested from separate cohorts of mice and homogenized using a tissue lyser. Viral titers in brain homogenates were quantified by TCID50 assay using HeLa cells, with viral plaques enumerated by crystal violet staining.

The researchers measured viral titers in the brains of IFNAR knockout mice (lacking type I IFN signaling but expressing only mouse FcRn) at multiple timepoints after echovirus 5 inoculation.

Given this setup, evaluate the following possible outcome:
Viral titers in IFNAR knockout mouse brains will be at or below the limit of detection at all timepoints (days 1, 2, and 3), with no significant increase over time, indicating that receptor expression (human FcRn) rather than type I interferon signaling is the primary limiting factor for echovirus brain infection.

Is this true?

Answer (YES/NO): YES